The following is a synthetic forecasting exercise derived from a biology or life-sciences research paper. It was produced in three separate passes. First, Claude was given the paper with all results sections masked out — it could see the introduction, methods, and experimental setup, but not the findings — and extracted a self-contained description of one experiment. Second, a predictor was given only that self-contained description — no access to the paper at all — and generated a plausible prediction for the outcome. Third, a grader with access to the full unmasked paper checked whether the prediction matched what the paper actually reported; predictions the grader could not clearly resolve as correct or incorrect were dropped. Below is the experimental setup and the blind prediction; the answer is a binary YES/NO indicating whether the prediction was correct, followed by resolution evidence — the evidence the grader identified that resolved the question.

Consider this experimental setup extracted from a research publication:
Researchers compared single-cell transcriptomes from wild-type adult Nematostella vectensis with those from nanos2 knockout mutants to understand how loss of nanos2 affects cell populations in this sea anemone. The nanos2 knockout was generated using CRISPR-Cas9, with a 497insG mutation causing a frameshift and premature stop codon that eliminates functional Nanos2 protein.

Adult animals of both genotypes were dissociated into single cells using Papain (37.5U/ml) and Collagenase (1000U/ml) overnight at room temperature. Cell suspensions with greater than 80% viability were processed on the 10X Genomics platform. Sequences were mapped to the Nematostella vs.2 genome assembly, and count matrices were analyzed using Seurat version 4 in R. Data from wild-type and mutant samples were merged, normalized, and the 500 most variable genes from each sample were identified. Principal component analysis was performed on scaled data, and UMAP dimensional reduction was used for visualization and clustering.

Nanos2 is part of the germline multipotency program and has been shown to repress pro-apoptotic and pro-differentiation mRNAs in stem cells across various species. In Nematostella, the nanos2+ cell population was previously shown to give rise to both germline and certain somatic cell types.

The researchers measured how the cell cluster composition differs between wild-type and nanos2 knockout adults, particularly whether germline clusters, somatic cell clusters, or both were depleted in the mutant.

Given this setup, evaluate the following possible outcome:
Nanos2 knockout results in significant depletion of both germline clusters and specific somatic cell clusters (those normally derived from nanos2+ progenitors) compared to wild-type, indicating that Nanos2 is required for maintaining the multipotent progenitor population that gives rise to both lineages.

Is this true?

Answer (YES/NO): NO